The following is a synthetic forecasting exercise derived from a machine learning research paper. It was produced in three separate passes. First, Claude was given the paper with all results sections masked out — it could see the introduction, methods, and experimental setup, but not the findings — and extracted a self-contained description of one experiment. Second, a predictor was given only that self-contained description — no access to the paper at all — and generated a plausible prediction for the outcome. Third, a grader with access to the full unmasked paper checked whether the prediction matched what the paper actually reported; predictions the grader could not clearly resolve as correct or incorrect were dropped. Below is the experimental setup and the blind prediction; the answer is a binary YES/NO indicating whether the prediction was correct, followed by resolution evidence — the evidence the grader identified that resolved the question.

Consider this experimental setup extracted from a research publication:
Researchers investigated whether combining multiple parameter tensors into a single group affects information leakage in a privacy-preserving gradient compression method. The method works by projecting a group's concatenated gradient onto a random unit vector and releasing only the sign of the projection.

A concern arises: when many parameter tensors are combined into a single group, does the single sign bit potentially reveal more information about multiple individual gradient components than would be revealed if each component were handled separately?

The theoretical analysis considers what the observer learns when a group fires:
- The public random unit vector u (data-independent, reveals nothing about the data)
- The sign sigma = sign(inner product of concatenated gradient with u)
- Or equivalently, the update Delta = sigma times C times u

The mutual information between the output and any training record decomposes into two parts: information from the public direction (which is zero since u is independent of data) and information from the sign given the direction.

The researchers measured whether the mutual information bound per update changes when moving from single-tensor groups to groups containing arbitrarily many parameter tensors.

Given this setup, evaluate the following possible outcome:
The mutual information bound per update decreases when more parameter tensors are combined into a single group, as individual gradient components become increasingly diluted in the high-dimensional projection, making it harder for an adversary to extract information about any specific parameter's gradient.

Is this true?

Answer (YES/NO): NO